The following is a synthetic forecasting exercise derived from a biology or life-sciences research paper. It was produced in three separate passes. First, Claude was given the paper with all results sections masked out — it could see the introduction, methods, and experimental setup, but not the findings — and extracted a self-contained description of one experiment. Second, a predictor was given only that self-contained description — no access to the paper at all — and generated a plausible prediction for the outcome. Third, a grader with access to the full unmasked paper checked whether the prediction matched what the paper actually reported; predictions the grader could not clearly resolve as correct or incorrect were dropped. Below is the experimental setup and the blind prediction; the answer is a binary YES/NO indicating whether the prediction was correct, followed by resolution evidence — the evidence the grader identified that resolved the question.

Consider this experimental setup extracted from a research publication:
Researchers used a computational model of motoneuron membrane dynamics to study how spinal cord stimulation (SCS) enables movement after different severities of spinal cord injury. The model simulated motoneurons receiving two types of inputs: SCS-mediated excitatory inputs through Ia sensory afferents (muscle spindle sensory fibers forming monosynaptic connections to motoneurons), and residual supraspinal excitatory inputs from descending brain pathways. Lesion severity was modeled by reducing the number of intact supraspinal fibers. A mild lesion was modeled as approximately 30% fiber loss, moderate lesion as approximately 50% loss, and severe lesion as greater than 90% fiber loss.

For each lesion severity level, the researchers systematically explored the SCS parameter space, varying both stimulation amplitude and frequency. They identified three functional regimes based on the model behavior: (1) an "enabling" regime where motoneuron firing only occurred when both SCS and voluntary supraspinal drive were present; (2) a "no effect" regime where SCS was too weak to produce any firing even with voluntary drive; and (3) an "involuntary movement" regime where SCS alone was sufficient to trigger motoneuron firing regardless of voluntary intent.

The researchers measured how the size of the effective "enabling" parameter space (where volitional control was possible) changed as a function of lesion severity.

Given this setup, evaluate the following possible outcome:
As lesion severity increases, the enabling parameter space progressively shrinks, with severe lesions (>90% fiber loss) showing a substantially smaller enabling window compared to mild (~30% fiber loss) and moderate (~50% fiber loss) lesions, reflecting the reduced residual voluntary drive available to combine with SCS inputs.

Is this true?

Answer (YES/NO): YES